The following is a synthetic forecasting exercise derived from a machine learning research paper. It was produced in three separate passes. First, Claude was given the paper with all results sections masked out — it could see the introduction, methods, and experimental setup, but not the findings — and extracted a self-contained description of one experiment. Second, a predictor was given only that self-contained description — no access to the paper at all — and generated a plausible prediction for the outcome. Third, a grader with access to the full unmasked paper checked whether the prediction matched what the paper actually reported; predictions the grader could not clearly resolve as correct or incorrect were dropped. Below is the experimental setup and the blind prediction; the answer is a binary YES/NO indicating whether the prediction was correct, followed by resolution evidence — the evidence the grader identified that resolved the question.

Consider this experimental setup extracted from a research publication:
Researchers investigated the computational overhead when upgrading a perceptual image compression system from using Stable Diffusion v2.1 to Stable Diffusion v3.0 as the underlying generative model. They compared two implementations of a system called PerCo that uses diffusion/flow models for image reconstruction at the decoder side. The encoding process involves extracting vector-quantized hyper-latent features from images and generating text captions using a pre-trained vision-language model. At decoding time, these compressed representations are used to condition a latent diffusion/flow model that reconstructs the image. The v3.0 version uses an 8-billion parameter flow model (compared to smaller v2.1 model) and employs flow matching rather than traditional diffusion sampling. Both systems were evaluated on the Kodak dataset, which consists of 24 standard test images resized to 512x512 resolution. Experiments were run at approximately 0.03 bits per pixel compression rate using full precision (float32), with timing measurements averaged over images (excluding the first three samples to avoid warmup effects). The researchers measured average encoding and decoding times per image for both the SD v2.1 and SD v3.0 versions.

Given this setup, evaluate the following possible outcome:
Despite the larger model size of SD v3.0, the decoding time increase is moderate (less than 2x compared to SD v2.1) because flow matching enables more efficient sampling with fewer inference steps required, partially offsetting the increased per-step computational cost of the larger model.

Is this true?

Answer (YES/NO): NO